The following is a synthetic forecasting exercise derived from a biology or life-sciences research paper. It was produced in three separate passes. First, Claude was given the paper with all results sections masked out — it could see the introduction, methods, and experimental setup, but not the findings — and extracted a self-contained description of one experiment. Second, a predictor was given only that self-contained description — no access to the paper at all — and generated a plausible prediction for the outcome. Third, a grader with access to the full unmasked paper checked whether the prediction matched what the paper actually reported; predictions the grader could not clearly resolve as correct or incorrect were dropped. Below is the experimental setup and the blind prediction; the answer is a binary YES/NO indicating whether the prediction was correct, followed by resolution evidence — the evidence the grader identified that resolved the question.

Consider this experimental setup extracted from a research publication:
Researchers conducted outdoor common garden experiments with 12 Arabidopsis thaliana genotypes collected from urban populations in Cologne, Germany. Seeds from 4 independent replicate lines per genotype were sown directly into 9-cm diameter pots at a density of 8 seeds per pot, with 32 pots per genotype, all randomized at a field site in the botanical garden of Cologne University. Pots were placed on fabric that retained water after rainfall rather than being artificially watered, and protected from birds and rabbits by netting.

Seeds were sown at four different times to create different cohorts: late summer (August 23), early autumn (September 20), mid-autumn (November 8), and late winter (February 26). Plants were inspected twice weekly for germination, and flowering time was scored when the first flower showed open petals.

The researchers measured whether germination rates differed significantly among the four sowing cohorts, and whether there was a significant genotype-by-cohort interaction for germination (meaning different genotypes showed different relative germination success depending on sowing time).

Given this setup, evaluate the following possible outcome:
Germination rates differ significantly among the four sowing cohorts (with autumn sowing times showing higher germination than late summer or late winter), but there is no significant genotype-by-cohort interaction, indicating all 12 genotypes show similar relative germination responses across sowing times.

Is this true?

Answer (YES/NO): NO